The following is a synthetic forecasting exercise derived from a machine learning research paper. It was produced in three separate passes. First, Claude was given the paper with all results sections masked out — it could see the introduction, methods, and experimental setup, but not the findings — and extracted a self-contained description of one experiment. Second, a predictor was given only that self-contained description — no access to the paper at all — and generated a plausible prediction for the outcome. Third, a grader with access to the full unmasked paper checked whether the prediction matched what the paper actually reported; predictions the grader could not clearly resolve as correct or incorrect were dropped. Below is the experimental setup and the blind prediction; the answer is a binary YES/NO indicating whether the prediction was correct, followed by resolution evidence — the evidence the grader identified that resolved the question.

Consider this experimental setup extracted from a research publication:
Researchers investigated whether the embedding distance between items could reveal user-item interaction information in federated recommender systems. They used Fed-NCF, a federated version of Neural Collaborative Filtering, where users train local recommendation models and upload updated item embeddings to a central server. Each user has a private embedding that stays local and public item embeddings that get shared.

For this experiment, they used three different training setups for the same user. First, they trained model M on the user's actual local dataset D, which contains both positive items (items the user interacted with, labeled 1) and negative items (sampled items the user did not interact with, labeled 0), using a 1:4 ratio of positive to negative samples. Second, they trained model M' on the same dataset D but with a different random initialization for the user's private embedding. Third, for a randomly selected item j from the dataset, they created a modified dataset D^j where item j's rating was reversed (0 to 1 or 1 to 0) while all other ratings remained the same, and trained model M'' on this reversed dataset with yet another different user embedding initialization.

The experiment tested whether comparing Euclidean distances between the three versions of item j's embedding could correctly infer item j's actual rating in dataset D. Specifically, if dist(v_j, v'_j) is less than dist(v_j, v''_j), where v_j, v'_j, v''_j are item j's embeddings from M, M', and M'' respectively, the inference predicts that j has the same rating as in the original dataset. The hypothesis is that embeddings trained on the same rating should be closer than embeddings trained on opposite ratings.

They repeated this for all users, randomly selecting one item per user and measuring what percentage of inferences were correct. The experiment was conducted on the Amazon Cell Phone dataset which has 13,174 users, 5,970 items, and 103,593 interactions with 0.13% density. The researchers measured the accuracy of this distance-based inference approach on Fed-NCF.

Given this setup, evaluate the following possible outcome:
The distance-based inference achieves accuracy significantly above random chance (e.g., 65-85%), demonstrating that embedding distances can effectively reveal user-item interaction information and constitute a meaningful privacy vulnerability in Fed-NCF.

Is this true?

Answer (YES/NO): NO